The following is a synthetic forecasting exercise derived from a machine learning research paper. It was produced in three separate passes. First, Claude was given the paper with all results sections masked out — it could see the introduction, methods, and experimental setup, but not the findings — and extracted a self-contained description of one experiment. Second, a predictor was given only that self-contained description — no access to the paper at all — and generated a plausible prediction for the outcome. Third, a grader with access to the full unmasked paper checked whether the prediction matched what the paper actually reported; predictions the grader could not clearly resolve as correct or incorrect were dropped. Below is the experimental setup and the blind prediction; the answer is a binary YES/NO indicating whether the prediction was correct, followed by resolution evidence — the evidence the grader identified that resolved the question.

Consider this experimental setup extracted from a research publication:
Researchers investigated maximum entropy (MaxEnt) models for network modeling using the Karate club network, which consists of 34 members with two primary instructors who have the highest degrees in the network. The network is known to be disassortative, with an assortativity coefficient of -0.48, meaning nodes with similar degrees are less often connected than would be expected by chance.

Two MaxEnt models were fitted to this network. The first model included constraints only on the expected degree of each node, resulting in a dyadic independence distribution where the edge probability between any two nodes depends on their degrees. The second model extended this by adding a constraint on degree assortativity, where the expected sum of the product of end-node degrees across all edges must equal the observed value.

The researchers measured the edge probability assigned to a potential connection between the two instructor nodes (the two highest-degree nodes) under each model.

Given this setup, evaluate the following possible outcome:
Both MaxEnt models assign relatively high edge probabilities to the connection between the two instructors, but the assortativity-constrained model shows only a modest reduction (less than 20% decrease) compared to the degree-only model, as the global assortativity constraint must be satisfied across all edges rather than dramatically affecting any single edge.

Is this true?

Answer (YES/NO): NO